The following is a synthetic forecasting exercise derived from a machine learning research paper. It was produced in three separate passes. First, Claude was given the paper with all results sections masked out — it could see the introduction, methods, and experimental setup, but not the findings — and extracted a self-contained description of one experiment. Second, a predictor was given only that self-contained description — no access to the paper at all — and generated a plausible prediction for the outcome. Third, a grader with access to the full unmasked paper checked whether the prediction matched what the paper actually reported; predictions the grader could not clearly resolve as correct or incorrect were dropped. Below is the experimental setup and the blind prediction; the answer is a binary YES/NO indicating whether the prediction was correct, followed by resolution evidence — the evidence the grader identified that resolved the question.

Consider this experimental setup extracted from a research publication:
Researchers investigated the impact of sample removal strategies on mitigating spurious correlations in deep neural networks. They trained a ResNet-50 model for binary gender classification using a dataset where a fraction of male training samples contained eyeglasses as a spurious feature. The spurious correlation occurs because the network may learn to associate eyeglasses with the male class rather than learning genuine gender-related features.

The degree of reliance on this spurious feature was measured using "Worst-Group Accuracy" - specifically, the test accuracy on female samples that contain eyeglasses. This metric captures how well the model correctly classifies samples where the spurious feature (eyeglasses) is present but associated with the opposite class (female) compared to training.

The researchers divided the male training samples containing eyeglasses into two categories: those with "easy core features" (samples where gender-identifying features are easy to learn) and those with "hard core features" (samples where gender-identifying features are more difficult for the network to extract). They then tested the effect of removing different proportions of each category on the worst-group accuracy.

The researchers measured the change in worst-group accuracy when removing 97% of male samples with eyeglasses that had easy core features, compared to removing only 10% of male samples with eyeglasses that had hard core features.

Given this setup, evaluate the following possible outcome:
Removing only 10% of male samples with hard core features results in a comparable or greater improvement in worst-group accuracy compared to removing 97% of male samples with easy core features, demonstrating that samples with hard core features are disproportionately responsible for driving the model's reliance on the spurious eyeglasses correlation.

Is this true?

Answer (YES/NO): YES